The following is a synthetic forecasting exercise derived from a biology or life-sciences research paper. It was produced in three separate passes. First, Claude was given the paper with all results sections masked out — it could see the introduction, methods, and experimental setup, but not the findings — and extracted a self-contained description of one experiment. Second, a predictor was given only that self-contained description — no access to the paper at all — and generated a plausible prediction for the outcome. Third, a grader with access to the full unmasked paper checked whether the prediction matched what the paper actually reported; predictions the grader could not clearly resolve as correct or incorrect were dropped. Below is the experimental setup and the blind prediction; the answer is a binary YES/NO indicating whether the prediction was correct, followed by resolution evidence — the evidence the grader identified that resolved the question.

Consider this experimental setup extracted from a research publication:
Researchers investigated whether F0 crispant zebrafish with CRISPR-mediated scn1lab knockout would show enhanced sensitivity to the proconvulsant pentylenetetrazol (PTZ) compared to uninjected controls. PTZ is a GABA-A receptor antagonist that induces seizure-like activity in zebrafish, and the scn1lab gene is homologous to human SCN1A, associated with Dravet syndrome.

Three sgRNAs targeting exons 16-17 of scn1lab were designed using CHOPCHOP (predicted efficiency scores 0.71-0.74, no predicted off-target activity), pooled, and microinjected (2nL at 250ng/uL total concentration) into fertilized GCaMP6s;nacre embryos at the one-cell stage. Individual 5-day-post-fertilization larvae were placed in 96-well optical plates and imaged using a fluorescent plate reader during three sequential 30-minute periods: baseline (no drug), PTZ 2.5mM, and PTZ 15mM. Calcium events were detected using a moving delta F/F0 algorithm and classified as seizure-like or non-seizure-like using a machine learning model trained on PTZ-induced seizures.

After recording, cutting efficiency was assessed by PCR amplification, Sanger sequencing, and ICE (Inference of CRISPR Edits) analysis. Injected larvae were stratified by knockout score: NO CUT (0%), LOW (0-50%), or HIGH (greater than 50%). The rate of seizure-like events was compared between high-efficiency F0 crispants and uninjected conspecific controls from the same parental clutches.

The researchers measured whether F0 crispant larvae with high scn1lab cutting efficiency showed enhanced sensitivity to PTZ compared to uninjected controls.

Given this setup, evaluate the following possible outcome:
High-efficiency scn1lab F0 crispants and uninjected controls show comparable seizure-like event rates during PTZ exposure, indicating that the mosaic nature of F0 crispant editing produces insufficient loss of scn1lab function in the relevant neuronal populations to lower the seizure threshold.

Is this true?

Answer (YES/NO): NO